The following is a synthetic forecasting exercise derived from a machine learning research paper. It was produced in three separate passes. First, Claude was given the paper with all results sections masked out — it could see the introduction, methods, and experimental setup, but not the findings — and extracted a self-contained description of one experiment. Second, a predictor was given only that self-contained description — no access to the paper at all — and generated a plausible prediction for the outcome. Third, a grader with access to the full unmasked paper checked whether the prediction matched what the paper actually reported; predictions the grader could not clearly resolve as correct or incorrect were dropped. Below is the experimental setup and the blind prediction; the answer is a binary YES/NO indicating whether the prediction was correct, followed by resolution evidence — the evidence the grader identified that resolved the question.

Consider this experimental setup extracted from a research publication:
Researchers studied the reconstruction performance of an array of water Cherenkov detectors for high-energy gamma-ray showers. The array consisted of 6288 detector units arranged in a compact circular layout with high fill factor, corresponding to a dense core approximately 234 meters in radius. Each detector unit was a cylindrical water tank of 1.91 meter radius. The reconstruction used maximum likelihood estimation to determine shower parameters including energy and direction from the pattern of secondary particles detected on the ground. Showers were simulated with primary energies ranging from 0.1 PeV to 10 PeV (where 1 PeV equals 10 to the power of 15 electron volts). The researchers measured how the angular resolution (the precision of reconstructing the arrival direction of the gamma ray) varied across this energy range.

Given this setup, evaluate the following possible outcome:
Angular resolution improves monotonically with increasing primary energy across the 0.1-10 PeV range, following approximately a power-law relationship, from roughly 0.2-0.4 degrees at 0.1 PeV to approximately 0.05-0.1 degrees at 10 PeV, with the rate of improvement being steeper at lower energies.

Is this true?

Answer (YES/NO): NO